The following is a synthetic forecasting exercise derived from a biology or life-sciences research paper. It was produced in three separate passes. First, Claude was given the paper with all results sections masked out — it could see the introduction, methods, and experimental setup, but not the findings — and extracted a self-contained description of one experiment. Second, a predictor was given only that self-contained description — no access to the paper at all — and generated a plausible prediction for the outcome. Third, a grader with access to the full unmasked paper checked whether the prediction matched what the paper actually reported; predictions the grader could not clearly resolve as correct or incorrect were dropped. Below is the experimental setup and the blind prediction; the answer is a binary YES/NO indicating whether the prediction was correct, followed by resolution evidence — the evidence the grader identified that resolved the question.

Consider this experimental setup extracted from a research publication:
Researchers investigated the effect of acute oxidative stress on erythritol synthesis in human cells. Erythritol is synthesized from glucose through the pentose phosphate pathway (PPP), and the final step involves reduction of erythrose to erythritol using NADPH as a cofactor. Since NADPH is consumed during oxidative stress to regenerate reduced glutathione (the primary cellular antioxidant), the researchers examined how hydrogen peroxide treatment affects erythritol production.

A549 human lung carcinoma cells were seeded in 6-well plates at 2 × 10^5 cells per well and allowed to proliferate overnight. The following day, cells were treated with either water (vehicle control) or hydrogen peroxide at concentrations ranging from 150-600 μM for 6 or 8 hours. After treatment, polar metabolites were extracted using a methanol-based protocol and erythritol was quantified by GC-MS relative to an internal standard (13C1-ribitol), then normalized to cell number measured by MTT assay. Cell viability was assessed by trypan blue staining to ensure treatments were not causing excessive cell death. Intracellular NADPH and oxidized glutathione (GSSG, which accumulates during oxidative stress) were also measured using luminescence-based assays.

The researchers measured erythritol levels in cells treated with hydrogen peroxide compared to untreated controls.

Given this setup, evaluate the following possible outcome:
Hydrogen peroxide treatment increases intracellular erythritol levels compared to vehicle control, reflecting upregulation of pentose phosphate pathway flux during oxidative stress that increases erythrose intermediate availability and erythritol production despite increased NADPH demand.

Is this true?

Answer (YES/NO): YES